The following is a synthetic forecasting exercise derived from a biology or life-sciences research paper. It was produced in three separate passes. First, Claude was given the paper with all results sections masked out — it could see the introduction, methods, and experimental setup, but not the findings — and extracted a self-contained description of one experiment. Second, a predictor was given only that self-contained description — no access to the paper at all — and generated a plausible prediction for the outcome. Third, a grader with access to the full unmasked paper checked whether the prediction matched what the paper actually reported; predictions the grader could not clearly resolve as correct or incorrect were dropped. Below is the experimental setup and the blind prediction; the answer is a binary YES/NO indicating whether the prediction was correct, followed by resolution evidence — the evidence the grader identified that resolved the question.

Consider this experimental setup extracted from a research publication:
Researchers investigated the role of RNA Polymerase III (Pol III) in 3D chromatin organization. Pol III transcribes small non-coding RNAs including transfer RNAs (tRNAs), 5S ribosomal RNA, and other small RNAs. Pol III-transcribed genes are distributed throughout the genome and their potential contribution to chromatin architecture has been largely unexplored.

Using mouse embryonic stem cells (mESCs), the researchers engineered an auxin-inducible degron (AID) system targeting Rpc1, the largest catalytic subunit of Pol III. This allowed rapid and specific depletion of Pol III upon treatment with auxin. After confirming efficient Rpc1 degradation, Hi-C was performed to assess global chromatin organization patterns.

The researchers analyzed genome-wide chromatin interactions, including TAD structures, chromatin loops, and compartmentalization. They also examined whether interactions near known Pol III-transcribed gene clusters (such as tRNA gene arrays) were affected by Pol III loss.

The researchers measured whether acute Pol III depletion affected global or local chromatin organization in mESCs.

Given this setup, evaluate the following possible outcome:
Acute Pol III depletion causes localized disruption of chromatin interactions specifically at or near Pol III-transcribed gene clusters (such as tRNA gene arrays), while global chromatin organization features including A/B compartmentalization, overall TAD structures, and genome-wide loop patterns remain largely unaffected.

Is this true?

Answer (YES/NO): NO